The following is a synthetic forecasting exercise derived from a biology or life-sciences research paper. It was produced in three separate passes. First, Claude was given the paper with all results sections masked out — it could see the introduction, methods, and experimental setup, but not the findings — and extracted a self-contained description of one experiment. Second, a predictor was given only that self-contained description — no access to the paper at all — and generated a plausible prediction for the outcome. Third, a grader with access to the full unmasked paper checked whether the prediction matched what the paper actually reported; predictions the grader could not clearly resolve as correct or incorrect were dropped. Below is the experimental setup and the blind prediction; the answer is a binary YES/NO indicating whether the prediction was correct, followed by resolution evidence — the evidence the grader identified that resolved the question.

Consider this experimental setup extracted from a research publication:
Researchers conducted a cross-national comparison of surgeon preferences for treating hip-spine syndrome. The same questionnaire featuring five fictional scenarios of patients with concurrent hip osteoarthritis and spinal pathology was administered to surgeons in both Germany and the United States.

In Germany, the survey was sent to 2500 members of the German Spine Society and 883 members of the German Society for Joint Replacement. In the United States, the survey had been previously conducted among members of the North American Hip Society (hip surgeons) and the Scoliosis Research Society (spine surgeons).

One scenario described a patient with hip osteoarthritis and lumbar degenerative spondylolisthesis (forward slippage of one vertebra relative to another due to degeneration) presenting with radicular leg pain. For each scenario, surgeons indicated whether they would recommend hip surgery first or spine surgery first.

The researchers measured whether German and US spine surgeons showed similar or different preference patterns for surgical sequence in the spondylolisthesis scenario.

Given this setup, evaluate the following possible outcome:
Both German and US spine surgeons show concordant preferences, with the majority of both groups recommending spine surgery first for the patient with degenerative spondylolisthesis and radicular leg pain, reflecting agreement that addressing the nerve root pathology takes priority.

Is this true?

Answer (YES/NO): NO